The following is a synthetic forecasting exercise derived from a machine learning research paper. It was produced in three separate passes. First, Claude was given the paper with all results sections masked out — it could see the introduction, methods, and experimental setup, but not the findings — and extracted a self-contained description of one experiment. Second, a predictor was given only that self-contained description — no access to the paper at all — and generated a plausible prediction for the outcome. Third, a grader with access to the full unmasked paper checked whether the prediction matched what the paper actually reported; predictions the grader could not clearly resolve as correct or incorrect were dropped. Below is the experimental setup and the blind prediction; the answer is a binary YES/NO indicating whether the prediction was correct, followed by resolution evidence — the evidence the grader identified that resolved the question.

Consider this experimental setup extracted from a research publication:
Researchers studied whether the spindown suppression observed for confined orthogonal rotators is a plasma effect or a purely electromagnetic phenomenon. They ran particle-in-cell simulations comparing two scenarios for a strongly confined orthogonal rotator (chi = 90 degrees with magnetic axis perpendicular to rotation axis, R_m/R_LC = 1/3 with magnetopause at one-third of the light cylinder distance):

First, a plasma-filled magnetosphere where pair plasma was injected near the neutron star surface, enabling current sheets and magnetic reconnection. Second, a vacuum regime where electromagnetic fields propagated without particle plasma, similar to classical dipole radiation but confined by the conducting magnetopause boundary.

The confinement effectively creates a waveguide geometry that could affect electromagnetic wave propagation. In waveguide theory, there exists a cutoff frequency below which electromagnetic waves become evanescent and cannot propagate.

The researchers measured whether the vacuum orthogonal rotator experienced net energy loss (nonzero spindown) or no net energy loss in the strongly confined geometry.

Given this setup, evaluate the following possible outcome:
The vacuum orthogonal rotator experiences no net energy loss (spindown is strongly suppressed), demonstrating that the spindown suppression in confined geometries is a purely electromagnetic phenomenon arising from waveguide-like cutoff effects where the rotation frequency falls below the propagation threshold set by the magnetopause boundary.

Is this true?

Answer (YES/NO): YES